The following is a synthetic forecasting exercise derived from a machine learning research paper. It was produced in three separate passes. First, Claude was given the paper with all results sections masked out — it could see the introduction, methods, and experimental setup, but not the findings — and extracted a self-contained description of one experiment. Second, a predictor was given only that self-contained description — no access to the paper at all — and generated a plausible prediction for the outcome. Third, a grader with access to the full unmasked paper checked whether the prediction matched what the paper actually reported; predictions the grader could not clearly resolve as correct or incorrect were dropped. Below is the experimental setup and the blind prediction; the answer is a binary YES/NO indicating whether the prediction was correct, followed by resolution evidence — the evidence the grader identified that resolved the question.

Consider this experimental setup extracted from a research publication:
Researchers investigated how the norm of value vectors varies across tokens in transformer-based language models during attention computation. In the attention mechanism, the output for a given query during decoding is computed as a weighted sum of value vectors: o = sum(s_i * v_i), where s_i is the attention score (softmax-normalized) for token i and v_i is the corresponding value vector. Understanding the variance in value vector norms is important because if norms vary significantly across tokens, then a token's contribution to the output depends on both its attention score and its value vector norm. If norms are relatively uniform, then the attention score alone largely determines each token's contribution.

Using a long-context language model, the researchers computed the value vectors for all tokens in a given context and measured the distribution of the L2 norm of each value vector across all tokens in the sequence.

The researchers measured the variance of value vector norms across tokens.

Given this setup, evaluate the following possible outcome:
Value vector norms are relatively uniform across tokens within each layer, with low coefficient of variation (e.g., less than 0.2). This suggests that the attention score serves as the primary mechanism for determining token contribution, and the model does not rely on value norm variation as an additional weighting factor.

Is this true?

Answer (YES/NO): YES